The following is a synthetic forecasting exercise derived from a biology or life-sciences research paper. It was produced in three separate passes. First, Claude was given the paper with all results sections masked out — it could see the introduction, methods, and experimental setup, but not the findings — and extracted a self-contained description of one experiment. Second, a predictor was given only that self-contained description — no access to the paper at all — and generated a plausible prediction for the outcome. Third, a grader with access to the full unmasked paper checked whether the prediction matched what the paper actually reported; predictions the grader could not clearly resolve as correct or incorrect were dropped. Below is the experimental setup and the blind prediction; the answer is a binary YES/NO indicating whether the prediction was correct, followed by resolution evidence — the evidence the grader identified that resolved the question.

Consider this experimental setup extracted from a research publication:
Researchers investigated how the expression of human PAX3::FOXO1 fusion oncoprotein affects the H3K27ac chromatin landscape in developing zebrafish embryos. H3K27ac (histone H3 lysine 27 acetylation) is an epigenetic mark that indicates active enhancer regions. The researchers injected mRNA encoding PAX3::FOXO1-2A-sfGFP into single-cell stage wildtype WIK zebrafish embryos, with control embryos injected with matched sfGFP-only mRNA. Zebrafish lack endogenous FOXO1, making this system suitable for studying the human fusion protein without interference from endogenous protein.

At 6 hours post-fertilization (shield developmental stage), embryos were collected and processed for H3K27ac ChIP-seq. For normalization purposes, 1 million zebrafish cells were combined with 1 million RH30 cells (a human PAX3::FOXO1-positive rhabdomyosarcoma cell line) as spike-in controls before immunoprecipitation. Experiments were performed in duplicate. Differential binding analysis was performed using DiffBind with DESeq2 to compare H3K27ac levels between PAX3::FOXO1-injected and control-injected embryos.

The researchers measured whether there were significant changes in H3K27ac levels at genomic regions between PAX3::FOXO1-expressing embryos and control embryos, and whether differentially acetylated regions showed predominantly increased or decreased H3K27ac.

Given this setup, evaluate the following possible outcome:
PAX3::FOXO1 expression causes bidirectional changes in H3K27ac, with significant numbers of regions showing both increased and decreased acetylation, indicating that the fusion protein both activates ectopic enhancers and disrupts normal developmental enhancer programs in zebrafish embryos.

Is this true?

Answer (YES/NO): YES